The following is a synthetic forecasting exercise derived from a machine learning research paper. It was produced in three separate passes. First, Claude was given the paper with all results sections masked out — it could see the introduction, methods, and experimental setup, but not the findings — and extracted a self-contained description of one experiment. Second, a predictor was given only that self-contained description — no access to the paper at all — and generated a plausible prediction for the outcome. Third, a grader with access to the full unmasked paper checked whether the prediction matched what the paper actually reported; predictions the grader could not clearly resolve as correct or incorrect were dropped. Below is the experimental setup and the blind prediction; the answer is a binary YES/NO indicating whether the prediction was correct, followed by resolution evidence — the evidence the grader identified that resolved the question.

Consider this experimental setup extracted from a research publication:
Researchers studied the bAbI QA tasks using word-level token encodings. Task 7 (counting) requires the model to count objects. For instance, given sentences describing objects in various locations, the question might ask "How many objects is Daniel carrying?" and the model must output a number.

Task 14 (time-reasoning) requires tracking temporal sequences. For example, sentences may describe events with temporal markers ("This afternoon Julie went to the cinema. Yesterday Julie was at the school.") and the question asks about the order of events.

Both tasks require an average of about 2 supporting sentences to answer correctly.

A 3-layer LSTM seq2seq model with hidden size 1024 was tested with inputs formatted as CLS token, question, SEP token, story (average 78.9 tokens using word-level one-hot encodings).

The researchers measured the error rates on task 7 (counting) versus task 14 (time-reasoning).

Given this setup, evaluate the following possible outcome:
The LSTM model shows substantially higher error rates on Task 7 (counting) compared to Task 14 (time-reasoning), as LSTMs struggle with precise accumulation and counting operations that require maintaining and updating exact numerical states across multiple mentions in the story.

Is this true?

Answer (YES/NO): NO